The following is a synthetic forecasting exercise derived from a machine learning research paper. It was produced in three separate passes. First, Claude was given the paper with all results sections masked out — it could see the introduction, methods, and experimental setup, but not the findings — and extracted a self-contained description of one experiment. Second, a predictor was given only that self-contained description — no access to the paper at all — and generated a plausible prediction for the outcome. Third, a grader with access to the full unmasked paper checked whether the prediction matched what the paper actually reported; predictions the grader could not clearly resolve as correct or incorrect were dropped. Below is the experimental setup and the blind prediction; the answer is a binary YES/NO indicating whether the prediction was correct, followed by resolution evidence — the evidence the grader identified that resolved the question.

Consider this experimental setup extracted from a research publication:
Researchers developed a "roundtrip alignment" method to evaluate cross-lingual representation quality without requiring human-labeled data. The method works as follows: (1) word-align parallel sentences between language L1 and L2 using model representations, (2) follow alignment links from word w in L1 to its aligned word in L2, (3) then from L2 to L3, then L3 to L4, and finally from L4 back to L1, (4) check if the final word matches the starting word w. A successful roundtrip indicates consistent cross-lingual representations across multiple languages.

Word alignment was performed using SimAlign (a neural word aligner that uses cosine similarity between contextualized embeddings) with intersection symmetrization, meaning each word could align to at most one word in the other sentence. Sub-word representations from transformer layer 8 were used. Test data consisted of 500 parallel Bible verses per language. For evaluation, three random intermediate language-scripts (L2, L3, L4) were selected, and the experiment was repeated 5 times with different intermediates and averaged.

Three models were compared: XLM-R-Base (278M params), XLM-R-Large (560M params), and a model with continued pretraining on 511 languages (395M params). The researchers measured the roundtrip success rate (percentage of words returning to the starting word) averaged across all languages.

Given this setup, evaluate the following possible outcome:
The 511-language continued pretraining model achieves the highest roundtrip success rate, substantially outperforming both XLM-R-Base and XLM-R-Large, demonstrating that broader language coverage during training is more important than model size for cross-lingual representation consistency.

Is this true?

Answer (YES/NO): YES